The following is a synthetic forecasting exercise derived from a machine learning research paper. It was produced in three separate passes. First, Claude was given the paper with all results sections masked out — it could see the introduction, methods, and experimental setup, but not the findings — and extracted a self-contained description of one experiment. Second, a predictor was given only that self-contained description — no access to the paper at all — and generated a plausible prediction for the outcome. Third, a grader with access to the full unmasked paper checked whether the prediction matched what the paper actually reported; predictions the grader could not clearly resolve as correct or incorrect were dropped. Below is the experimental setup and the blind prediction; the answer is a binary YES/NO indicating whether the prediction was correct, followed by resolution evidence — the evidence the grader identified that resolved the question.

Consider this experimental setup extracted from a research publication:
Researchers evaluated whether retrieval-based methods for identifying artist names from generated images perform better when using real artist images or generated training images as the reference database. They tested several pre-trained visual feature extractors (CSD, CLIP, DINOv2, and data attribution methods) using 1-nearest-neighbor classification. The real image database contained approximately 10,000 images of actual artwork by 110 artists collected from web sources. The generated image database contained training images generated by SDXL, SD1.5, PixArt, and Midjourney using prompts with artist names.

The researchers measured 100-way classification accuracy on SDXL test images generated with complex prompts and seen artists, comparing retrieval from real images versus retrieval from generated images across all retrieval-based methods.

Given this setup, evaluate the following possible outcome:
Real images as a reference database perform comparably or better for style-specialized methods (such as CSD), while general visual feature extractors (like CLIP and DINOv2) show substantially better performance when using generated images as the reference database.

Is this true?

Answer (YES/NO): NO